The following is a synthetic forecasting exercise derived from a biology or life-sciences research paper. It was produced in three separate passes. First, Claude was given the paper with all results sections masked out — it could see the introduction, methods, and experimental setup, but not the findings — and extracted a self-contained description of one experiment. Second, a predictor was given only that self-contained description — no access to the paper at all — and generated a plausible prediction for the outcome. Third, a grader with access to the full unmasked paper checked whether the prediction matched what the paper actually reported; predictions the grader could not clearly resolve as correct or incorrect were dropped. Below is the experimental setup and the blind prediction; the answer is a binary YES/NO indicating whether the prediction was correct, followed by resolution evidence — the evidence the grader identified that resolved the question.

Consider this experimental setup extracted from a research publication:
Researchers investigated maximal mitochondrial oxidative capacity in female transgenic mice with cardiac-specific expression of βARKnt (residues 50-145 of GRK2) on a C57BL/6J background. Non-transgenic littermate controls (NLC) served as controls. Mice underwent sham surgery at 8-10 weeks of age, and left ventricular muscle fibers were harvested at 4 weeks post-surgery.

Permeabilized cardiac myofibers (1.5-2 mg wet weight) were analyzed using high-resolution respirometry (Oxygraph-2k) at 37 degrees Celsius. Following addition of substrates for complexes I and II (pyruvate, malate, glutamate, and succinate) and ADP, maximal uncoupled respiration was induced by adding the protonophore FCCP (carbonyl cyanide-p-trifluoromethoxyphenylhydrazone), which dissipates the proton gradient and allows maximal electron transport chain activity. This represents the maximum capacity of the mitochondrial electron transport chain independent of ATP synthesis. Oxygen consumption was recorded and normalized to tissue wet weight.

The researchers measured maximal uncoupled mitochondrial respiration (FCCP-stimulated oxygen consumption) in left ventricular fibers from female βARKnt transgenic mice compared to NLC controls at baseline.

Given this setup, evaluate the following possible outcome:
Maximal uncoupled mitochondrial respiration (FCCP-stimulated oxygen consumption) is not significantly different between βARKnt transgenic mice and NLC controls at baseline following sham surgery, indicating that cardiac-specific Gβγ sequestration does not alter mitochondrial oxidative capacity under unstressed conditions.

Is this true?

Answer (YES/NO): NO